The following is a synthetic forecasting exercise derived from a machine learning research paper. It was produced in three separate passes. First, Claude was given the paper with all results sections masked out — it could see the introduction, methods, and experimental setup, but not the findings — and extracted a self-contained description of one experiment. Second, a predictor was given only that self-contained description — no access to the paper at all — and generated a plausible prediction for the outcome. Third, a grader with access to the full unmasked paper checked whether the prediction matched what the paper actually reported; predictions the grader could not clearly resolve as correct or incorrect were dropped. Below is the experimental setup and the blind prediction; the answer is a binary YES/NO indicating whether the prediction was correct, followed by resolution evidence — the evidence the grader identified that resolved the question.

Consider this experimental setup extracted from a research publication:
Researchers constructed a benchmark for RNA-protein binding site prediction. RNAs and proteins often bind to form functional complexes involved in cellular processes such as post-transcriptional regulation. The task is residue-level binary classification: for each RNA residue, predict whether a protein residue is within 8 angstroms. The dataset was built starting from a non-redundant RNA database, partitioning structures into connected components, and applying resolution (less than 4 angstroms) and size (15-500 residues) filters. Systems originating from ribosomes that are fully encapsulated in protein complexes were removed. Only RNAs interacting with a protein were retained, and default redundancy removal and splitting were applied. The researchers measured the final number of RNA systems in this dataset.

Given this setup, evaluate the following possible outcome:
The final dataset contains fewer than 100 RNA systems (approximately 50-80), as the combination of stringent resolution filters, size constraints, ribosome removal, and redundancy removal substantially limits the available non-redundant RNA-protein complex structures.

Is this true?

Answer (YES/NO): NO